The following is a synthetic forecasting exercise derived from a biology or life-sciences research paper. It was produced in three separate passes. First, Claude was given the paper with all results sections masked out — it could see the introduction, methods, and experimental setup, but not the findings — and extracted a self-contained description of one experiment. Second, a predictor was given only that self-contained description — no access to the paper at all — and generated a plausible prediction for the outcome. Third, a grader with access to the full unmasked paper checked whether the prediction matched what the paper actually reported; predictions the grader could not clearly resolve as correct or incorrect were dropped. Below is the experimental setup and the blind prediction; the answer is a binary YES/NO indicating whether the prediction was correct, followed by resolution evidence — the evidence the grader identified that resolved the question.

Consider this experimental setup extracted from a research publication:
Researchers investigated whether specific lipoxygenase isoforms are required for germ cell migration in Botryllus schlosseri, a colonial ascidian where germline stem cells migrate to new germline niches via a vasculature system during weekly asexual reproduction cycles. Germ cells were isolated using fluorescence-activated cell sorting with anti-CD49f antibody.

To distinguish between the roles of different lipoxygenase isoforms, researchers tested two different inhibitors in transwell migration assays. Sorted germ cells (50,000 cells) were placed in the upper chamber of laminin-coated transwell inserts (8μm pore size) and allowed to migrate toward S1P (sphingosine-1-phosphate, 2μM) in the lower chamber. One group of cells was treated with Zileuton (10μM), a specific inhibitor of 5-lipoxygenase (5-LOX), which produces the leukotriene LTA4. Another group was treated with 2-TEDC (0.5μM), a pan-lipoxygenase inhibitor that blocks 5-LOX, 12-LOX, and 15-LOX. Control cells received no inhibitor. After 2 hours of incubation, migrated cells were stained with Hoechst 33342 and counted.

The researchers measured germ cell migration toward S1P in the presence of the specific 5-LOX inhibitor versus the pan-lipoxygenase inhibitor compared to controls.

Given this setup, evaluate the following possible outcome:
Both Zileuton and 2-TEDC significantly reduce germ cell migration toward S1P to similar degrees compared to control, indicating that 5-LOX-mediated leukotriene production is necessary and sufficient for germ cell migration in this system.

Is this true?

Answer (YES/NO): NO